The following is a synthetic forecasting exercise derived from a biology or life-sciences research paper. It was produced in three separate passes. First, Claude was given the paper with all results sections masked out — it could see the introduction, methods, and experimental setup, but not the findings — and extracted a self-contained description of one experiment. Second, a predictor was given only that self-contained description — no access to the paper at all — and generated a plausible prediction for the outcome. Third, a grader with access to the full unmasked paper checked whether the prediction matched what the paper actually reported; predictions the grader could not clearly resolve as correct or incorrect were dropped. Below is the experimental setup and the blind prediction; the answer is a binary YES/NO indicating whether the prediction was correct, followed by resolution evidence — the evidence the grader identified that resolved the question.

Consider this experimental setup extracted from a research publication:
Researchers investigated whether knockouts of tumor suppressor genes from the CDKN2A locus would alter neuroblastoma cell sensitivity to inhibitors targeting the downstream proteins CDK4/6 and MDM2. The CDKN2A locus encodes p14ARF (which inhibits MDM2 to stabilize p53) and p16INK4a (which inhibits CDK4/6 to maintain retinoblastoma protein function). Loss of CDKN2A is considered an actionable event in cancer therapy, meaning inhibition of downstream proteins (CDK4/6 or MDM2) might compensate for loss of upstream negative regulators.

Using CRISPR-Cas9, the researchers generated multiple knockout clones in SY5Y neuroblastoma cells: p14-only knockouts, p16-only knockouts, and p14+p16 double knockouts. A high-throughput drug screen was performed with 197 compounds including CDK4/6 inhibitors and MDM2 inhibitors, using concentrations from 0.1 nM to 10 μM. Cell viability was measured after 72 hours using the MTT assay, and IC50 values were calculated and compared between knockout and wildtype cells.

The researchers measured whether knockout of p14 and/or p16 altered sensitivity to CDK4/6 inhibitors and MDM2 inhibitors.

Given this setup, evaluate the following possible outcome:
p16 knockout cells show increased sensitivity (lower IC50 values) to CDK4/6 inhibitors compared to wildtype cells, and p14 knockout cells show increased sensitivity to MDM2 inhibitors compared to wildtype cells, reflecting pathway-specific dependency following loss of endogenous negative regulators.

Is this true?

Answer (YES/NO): NO